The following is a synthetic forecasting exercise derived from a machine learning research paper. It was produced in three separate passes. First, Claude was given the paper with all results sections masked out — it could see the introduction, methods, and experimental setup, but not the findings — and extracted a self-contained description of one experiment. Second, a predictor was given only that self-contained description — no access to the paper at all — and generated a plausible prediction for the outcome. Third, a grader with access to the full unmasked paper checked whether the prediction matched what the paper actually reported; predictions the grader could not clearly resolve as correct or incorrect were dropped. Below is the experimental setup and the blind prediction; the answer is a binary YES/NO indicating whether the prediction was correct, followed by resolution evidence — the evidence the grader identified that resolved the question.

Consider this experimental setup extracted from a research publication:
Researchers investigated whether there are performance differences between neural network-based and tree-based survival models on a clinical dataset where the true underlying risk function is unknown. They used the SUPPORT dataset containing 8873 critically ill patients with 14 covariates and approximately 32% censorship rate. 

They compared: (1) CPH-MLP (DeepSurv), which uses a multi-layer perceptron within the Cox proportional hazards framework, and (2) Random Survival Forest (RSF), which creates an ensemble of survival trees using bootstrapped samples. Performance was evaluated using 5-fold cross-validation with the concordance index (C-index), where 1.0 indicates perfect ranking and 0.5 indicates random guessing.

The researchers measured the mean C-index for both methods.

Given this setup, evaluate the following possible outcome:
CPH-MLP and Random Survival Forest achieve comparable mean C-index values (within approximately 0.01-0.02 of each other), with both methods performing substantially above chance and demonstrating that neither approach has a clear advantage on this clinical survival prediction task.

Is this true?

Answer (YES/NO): NO